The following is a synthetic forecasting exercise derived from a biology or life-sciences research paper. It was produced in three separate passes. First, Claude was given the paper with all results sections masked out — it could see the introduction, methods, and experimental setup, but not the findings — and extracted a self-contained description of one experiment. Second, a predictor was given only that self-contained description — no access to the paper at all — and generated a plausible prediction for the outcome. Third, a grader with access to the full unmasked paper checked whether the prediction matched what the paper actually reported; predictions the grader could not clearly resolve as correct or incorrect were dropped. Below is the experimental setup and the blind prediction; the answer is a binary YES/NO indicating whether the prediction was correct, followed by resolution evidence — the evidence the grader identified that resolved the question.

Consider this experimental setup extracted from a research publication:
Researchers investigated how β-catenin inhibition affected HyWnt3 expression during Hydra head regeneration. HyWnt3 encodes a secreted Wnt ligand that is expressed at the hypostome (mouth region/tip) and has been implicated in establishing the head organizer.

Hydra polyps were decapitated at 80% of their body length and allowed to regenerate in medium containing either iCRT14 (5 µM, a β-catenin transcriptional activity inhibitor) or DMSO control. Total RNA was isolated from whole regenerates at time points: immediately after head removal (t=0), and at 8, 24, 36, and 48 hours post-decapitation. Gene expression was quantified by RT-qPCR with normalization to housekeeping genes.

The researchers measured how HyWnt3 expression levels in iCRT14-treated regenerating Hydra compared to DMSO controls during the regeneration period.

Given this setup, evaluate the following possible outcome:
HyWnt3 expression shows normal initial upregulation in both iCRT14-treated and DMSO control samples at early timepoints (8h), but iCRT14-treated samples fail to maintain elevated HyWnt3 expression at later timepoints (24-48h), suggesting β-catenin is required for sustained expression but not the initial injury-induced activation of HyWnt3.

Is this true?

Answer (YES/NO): NO